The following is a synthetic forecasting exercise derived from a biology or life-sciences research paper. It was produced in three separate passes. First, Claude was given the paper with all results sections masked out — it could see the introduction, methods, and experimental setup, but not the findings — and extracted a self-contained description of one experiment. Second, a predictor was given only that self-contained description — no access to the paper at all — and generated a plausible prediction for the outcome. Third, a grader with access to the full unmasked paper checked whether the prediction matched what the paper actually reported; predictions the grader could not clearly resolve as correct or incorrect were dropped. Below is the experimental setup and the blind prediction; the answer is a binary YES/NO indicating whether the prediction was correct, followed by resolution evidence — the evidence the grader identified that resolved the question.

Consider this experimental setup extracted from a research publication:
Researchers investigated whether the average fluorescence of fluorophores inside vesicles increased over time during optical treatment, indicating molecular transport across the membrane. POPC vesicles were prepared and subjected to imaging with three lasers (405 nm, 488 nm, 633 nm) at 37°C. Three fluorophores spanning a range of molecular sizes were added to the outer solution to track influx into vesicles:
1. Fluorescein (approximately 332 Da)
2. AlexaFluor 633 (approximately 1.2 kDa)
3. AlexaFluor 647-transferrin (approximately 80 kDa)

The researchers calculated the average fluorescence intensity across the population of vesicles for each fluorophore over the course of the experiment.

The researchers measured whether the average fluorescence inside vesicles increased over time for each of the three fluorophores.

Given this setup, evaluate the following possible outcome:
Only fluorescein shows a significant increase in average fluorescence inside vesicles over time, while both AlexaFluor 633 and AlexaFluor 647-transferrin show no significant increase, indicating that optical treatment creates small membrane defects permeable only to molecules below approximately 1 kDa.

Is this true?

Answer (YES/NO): YES